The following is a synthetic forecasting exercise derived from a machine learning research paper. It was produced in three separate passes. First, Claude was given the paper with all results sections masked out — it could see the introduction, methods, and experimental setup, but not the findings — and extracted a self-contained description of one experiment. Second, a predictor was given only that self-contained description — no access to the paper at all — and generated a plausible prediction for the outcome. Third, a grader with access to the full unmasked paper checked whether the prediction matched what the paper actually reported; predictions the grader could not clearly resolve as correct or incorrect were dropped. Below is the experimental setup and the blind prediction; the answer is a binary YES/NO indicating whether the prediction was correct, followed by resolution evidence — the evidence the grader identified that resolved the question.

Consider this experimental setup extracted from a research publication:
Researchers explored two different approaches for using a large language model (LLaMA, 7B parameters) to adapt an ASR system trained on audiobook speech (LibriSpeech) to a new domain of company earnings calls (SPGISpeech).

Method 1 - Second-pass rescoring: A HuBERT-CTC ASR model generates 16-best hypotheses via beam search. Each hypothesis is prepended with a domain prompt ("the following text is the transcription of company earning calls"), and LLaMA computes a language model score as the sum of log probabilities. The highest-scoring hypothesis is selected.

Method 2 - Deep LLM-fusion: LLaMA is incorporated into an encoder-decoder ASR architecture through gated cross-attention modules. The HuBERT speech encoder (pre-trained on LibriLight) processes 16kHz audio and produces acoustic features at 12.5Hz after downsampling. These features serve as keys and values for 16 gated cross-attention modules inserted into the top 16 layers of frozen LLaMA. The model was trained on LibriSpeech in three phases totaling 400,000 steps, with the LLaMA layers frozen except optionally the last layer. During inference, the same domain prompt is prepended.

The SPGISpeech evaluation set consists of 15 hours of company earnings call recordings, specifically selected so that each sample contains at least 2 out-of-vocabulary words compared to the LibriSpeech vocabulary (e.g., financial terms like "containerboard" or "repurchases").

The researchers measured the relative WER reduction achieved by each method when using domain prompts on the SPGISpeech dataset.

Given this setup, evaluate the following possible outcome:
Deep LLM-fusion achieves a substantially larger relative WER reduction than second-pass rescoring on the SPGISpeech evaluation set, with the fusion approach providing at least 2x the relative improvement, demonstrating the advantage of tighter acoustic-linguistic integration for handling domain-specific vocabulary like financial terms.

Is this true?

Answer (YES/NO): YES